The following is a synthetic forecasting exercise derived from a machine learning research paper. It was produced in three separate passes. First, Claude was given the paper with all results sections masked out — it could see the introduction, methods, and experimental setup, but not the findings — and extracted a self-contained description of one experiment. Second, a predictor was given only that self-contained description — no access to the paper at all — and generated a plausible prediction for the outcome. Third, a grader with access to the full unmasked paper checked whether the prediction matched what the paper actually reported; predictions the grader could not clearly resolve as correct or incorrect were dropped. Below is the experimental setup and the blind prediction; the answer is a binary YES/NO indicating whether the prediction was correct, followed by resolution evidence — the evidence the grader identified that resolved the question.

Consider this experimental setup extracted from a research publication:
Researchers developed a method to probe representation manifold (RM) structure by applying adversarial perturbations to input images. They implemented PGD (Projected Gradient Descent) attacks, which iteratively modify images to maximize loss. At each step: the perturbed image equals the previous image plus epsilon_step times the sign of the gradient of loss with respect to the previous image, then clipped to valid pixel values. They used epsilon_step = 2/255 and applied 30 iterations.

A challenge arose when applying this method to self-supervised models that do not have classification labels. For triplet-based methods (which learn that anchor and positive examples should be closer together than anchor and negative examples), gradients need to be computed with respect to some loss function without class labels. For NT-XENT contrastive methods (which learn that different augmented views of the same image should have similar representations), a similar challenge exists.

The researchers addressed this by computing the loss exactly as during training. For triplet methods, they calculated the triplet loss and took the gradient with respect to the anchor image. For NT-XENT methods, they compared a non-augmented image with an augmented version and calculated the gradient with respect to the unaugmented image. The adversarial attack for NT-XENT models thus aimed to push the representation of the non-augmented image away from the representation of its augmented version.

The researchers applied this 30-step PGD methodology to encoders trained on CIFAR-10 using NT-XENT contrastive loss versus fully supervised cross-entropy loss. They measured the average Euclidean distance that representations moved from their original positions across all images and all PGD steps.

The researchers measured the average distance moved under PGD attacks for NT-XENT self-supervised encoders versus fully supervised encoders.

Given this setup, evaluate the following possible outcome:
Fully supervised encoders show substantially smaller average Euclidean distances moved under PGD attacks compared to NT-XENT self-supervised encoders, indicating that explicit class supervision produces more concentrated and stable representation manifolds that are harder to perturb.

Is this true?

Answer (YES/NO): YES